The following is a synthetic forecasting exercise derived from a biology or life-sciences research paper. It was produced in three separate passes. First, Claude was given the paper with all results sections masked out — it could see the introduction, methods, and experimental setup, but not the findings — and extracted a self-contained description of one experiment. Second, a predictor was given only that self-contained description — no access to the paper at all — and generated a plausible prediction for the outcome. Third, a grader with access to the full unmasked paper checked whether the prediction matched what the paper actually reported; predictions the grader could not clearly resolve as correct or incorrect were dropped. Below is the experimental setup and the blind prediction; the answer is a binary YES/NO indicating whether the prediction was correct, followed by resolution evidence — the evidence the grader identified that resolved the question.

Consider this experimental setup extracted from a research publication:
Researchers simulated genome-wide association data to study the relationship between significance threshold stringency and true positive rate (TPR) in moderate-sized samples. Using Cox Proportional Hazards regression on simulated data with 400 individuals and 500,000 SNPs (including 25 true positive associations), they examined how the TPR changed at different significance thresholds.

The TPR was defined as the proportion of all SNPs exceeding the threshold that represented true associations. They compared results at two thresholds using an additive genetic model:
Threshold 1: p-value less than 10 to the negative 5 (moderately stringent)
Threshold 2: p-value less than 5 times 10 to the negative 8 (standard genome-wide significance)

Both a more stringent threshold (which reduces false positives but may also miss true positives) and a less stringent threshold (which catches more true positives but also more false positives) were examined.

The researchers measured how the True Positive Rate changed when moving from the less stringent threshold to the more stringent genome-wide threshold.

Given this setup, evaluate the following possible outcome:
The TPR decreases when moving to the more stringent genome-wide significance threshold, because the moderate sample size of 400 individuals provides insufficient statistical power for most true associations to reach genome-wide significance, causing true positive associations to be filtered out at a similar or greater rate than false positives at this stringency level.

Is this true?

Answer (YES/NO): NO